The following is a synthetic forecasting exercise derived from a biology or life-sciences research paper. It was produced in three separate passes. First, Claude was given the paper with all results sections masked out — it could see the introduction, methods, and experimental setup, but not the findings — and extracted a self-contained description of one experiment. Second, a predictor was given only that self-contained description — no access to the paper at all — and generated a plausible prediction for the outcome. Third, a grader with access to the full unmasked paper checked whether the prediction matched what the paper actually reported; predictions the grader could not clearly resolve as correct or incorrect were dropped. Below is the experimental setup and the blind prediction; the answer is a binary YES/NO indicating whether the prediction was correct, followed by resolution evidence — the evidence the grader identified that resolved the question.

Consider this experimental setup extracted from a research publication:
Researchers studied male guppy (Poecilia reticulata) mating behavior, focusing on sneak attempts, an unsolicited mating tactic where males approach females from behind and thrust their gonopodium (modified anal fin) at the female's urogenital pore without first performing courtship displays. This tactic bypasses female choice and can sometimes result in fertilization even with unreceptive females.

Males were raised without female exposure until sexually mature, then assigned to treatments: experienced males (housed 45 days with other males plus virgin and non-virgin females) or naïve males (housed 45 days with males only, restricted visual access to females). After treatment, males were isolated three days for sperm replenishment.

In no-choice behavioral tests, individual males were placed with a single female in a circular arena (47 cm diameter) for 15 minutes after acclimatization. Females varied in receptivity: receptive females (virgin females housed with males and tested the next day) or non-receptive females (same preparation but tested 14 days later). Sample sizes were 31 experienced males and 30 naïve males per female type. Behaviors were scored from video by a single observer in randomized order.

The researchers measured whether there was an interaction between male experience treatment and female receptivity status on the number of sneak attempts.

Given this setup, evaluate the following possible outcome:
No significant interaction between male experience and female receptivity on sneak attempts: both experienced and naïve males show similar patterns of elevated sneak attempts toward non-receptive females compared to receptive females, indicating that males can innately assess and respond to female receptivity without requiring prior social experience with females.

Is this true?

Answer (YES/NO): NO